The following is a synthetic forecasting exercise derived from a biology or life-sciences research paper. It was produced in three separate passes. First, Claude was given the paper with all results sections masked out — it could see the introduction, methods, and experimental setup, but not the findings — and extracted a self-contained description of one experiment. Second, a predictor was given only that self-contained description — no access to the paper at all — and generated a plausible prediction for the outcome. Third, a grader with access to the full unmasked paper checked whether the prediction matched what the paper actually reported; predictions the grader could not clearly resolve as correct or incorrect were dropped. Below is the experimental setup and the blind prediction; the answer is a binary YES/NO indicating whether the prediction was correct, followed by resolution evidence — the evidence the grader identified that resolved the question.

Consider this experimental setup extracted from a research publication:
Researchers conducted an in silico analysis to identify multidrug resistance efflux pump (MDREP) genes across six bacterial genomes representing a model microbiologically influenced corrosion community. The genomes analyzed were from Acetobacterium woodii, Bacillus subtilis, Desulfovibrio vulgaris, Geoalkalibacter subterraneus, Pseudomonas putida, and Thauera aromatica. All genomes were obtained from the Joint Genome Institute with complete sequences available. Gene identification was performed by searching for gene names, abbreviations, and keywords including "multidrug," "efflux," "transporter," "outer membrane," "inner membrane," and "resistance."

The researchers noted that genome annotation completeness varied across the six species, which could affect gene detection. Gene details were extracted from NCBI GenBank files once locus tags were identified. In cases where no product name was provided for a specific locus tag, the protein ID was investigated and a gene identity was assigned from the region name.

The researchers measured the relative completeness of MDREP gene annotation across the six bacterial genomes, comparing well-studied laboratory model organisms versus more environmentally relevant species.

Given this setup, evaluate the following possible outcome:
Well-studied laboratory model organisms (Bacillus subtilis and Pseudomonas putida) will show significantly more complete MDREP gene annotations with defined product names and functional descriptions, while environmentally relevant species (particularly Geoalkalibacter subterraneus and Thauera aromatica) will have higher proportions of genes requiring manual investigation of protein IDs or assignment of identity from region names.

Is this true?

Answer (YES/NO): YES